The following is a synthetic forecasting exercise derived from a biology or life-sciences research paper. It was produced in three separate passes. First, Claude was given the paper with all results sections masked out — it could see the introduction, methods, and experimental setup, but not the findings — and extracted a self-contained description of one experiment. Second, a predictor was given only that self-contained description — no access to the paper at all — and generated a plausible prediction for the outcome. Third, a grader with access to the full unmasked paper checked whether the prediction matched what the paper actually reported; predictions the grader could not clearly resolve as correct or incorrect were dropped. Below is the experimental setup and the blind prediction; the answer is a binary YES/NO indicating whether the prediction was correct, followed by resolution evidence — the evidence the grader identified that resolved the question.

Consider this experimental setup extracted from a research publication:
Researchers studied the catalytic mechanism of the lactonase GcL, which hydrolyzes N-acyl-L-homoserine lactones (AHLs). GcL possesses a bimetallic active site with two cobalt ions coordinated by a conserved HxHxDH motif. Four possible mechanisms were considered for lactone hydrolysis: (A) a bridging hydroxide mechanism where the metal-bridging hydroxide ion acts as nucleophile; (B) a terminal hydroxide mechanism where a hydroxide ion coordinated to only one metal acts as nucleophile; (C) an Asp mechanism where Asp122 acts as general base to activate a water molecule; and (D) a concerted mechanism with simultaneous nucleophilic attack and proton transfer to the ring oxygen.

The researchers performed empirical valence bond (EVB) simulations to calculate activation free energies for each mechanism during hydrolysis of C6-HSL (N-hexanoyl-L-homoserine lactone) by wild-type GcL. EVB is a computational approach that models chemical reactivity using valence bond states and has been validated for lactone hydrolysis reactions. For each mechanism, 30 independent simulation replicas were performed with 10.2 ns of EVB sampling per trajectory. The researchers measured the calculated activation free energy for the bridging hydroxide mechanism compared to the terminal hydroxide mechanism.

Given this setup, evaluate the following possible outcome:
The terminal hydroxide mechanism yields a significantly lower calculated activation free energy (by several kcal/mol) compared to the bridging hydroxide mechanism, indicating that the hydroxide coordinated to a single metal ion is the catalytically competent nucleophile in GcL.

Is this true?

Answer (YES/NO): YES